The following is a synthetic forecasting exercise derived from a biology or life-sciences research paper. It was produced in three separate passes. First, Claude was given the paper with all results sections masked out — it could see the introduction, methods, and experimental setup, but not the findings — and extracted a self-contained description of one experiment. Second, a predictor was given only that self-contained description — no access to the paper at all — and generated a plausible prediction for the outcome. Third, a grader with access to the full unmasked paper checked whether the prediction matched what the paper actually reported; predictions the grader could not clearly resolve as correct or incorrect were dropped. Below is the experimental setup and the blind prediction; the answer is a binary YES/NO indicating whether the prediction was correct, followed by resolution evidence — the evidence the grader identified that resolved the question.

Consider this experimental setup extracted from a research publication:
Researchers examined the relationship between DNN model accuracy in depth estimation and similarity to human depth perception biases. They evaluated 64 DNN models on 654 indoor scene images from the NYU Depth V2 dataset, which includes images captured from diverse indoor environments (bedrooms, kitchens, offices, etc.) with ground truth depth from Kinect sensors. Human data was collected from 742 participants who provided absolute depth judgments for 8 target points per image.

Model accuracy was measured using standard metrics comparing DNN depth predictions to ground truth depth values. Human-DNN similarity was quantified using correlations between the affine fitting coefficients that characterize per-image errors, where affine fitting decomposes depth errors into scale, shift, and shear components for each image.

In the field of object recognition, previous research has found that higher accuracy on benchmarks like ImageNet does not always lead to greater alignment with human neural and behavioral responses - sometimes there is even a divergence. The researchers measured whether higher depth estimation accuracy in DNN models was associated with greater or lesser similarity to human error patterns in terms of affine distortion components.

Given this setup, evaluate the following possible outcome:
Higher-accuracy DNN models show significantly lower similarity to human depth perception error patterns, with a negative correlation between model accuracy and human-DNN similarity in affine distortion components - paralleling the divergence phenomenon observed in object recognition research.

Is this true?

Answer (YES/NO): NO